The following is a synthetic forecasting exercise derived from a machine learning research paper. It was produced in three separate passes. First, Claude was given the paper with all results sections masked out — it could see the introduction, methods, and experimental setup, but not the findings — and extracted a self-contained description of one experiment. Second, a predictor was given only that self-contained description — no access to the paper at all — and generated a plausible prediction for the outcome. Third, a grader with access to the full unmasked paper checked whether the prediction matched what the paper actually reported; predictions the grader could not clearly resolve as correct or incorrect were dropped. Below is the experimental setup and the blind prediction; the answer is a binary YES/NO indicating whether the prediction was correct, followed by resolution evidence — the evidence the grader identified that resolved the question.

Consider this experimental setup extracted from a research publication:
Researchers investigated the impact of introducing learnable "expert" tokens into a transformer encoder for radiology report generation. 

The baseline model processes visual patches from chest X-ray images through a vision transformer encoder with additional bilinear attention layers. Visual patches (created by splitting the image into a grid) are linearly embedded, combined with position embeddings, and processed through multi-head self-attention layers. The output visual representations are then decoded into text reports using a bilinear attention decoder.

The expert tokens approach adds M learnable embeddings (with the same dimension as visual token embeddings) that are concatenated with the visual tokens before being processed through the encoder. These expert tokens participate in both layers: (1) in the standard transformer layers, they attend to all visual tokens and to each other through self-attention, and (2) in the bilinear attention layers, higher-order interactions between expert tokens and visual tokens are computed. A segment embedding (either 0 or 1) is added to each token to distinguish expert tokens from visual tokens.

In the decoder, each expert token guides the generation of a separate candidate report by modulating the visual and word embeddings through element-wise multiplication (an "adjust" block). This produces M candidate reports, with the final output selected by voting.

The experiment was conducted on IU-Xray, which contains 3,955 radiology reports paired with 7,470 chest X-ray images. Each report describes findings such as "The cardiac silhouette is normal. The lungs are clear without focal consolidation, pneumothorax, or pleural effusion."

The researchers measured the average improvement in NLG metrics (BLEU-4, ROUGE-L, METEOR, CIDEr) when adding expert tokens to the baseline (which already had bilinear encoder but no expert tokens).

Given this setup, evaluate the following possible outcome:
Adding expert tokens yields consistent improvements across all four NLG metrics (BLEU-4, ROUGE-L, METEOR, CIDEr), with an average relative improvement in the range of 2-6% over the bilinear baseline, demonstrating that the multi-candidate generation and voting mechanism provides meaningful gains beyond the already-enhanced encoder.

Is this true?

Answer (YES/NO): NO